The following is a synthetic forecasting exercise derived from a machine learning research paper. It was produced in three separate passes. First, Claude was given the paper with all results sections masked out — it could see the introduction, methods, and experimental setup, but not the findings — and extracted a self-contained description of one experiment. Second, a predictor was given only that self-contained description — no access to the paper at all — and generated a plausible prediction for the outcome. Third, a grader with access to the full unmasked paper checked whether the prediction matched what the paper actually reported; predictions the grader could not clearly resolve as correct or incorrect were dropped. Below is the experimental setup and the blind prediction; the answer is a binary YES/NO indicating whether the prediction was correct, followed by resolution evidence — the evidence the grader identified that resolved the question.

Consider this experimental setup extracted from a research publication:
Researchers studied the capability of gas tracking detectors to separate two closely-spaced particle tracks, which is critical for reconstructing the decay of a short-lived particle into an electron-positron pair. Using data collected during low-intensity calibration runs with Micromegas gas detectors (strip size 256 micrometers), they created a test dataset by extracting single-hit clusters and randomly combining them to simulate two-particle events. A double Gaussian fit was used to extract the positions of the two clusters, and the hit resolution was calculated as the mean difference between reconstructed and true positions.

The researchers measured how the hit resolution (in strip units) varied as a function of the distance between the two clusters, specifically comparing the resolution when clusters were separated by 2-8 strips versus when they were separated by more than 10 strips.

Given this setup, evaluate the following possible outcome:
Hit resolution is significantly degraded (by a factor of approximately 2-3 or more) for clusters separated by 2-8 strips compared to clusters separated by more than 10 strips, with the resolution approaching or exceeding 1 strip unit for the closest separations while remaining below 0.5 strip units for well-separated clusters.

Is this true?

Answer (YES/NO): YES